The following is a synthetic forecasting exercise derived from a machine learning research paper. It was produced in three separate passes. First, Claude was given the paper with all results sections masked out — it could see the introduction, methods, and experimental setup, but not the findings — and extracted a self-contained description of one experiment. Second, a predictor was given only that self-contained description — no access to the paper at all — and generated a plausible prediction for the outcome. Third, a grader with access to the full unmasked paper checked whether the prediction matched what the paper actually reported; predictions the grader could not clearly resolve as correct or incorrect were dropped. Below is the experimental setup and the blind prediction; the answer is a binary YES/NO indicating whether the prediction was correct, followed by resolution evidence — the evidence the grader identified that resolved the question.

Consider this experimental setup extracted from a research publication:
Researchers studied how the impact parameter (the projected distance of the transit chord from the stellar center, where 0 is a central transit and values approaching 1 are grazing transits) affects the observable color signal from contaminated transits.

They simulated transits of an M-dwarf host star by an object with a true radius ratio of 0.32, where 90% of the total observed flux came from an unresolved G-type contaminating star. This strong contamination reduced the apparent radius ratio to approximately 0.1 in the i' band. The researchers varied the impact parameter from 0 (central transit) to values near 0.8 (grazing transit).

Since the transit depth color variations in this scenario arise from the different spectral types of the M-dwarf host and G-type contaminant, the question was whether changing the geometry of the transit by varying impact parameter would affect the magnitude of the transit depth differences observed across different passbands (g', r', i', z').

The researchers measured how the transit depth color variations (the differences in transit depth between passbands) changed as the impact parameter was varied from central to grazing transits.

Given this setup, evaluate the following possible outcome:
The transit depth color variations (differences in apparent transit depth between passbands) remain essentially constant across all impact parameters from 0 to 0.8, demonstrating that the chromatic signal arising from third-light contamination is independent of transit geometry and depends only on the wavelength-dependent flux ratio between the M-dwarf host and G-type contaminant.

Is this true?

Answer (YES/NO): YES